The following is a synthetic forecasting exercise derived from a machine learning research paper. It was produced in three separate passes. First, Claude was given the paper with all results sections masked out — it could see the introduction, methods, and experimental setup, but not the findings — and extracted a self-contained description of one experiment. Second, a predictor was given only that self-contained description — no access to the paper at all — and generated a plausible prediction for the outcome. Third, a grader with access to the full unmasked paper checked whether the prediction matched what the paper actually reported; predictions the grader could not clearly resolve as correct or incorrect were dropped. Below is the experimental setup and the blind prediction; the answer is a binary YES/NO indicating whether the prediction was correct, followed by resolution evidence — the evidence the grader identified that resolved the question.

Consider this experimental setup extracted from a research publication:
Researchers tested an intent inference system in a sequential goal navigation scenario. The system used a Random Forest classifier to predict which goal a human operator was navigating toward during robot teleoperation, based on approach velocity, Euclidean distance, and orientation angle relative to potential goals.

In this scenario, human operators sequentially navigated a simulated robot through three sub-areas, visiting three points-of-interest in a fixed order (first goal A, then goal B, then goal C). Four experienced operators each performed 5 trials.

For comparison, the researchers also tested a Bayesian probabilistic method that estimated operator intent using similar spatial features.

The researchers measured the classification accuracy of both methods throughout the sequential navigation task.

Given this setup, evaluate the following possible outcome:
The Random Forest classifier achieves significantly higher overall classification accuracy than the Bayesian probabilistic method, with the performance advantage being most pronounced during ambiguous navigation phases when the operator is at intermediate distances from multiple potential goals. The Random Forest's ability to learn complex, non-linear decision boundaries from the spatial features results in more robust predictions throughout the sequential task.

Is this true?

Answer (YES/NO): NO